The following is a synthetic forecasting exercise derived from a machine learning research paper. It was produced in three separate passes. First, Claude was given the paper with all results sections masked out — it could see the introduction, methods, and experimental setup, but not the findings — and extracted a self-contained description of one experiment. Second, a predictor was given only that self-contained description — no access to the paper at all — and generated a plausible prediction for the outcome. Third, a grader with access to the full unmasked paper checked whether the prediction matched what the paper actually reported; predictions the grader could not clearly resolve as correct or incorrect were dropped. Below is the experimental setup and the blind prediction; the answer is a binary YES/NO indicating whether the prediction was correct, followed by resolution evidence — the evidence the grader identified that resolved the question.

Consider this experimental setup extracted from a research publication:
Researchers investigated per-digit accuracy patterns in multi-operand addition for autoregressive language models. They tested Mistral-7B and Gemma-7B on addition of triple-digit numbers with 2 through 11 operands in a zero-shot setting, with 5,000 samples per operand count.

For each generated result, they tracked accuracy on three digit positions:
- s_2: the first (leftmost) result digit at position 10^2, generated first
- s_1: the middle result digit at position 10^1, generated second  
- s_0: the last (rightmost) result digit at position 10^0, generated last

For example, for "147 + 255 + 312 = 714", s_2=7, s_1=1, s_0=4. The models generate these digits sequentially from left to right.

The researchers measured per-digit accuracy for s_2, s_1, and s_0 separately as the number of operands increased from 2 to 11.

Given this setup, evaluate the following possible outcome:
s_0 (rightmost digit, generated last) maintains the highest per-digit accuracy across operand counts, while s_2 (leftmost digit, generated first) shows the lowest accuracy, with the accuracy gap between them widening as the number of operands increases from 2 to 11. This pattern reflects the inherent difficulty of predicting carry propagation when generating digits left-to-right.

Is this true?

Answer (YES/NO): NO